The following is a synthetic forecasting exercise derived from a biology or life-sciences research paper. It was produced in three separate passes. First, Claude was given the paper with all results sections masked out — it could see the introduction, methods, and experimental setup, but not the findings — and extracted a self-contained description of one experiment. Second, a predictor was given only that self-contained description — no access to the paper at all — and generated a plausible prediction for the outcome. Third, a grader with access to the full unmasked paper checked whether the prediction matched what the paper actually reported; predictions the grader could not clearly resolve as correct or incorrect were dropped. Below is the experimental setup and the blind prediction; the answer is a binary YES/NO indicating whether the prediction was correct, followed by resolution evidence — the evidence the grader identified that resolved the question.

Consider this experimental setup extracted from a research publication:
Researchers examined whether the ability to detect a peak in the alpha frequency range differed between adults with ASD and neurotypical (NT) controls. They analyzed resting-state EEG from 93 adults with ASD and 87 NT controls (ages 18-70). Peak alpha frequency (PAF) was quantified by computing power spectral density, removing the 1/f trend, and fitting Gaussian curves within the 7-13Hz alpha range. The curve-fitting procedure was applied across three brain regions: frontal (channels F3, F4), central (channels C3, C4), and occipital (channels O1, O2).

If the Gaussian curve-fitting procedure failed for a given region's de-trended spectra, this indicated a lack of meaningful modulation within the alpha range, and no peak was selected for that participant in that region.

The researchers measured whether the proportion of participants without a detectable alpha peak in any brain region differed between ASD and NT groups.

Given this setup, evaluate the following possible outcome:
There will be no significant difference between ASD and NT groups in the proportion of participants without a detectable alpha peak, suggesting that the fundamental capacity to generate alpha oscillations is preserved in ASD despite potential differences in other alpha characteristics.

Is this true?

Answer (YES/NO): YES